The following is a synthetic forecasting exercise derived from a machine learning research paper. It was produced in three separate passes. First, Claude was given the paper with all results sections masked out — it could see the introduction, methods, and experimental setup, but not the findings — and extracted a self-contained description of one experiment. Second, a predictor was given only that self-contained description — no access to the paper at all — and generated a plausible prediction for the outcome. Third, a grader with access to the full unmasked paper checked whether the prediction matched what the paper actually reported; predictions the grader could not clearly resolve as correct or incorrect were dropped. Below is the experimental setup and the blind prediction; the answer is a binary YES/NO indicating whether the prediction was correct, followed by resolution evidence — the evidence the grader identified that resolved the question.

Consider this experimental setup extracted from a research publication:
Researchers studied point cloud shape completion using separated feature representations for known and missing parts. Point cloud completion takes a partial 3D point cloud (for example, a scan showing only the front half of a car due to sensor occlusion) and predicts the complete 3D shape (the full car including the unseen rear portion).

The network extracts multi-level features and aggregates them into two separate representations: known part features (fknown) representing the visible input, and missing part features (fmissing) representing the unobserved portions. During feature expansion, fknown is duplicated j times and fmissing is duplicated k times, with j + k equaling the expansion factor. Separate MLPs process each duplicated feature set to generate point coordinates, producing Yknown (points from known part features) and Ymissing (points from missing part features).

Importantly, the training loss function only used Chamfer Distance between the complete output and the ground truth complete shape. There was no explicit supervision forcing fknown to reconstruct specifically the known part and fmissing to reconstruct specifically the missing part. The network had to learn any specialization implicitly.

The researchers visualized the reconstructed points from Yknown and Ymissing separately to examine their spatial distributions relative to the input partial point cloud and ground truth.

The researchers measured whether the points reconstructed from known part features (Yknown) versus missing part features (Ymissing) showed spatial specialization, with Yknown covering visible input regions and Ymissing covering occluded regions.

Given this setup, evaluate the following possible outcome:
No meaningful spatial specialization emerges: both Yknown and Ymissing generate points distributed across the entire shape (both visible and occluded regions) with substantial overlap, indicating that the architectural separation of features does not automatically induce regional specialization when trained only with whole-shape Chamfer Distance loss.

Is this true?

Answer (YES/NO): NO